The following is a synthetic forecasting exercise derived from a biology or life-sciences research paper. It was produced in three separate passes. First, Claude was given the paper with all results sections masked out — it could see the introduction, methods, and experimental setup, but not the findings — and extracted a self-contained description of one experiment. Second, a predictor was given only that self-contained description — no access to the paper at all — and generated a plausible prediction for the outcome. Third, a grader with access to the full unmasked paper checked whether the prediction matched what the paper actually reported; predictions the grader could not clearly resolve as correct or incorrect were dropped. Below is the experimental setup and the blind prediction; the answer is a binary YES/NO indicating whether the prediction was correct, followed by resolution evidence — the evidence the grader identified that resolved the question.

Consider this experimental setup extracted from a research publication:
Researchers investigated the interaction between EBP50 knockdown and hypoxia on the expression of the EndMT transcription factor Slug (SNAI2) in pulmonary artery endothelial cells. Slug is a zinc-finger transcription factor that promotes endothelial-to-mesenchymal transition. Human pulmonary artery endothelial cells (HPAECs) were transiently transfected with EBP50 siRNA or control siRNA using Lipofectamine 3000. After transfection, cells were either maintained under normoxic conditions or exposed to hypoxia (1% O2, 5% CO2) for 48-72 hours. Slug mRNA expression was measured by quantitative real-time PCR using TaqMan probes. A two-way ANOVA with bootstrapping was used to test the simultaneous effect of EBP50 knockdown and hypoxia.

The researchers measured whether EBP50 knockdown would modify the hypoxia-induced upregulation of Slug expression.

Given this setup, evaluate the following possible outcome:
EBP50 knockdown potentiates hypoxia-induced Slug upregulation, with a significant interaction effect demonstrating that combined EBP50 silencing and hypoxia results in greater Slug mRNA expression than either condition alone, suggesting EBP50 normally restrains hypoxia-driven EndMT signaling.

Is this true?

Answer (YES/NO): YES